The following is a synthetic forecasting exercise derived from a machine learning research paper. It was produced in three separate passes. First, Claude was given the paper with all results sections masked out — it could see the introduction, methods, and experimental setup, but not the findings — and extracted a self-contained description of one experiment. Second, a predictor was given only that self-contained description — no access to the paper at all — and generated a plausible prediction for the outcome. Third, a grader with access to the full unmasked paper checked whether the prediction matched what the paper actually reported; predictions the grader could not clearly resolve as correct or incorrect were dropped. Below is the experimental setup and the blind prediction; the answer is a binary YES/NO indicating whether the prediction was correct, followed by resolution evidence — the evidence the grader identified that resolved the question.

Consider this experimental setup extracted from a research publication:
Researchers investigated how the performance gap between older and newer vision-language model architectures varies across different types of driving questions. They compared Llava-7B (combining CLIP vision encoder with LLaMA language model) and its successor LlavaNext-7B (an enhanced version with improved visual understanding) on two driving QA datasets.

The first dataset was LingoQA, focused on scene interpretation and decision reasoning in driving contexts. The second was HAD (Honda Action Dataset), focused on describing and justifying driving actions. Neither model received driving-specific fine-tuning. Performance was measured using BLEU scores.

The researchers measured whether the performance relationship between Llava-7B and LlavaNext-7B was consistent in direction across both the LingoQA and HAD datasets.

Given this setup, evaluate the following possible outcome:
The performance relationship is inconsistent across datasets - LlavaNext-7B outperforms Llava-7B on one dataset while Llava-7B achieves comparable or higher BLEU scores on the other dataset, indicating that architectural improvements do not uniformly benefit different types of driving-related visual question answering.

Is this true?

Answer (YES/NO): YES